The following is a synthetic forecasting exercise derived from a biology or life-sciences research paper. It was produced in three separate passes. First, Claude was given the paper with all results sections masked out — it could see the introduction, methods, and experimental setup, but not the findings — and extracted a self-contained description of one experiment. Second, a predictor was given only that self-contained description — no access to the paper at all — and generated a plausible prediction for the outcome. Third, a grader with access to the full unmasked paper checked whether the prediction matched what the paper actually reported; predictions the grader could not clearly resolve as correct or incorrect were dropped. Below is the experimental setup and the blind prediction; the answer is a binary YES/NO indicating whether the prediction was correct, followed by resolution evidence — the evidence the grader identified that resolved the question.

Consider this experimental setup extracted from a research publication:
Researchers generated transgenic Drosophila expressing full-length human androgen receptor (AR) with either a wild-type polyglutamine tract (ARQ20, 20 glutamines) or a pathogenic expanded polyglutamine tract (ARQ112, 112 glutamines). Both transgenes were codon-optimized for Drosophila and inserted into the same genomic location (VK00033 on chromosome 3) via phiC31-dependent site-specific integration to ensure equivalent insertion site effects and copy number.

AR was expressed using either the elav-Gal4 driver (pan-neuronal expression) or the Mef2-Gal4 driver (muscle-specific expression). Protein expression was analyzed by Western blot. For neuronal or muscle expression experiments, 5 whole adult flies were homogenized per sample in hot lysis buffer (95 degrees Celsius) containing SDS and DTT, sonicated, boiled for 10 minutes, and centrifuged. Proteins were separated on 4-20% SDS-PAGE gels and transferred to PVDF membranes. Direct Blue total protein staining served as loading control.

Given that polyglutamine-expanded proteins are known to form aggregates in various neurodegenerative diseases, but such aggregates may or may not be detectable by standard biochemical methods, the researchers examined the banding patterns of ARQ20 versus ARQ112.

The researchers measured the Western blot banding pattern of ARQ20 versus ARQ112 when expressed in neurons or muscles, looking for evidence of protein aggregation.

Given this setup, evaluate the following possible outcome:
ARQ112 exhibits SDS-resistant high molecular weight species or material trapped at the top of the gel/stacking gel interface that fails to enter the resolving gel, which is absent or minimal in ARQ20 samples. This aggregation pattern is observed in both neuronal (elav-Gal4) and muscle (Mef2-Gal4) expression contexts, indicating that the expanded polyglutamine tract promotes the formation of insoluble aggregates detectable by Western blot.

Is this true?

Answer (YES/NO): YES